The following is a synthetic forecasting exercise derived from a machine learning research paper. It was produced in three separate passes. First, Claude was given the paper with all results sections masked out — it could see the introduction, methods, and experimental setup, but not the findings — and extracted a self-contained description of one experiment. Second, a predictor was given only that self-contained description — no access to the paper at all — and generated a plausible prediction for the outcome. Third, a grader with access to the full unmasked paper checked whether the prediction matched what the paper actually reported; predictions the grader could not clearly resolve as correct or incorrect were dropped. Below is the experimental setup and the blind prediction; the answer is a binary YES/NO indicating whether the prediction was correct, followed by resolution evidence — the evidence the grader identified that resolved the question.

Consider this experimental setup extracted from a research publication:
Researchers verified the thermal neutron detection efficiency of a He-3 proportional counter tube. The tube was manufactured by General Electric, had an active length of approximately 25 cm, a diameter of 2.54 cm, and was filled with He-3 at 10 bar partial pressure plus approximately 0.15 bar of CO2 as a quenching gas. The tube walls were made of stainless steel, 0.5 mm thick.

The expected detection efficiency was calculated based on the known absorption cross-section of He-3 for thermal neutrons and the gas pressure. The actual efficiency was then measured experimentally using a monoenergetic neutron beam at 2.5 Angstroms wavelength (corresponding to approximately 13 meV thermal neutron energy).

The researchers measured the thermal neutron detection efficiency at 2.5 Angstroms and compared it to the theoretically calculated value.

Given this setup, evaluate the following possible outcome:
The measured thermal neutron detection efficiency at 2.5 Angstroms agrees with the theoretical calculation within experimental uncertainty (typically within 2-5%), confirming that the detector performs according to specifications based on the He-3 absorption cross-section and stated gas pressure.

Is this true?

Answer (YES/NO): YES